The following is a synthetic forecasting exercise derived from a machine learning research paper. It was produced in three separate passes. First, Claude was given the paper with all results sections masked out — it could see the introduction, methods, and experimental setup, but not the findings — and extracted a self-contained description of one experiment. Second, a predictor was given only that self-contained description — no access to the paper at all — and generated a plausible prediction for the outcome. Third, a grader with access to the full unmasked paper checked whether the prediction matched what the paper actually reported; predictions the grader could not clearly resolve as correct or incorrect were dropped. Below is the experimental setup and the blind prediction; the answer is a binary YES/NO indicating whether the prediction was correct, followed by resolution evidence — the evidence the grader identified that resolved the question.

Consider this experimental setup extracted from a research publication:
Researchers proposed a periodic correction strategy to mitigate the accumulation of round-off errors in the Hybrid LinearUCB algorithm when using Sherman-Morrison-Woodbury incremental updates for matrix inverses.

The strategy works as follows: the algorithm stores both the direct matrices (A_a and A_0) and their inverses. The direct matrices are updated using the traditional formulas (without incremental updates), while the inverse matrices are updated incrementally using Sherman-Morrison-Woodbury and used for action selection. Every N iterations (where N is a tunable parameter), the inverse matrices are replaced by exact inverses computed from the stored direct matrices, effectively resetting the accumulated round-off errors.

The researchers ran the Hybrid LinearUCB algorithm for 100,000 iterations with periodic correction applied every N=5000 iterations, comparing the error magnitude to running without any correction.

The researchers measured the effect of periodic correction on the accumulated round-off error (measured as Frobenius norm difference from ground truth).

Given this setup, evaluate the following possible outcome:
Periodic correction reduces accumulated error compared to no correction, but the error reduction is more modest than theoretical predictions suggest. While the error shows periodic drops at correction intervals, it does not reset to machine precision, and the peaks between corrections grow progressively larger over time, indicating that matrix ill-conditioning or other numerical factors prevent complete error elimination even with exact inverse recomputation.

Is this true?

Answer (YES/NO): NO